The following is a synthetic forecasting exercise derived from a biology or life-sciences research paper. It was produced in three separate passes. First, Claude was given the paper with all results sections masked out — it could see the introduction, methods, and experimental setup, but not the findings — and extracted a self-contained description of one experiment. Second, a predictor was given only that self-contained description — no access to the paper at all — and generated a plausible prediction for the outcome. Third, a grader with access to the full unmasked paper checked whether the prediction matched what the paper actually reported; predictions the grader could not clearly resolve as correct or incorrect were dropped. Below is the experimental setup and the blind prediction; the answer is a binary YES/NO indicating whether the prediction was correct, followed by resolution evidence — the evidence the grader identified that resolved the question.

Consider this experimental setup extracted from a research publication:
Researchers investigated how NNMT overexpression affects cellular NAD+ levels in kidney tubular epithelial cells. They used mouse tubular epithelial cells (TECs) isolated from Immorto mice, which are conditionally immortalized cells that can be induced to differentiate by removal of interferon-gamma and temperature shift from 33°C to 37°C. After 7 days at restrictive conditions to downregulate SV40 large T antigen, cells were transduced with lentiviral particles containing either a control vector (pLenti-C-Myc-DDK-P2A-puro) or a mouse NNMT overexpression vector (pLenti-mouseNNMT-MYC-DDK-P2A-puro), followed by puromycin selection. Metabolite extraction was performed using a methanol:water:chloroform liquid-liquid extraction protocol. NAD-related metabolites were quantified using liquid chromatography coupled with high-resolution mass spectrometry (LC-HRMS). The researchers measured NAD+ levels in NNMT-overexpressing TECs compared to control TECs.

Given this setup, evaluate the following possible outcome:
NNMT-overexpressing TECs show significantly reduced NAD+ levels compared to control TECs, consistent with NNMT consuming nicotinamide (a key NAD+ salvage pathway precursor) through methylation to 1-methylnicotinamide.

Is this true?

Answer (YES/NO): NO